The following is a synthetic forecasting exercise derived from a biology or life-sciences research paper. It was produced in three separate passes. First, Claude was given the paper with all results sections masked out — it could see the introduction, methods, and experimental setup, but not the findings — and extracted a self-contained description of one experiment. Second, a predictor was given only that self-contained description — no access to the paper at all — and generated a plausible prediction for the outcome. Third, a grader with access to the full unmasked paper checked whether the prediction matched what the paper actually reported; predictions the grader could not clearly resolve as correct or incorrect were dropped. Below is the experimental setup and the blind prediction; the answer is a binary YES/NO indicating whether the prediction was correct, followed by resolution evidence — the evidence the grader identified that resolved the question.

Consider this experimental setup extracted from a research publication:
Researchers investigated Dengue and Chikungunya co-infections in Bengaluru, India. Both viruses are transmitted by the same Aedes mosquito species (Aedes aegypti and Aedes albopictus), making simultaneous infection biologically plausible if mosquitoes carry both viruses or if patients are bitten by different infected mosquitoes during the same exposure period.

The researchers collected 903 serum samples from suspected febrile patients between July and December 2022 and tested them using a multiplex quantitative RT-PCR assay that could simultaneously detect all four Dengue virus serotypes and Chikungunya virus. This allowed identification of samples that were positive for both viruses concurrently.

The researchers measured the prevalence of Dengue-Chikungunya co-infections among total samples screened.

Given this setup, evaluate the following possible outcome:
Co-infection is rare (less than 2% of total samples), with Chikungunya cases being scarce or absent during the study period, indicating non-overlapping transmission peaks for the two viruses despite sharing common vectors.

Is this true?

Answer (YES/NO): NO